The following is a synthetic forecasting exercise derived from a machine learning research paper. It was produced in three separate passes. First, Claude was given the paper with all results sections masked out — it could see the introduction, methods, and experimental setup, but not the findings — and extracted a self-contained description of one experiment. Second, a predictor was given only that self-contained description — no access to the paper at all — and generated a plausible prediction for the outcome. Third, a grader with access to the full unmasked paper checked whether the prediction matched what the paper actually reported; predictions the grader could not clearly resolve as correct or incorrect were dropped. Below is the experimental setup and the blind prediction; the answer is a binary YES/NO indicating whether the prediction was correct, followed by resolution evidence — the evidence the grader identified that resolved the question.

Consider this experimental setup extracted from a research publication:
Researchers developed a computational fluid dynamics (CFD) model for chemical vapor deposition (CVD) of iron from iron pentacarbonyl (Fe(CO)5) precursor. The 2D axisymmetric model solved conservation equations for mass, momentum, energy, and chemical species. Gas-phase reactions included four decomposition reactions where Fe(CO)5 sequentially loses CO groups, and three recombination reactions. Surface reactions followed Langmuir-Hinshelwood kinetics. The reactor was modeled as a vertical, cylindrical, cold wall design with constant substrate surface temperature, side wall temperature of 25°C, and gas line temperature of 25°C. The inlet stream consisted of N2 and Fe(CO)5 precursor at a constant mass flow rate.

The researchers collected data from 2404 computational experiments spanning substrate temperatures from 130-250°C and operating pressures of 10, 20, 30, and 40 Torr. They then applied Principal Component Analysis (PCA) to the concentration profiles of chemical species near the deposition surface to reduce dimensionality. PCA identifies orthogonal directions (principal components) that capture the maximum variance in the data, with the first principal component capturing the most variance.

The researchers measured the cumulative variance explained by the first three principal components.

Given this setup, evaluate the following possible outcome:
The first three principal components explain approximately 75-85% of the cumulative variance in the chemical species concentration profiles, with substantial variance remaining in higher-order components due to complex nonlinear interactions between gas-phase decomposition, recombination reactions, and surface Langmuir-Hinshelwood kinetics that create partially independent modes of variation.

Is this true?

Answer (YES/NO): NO